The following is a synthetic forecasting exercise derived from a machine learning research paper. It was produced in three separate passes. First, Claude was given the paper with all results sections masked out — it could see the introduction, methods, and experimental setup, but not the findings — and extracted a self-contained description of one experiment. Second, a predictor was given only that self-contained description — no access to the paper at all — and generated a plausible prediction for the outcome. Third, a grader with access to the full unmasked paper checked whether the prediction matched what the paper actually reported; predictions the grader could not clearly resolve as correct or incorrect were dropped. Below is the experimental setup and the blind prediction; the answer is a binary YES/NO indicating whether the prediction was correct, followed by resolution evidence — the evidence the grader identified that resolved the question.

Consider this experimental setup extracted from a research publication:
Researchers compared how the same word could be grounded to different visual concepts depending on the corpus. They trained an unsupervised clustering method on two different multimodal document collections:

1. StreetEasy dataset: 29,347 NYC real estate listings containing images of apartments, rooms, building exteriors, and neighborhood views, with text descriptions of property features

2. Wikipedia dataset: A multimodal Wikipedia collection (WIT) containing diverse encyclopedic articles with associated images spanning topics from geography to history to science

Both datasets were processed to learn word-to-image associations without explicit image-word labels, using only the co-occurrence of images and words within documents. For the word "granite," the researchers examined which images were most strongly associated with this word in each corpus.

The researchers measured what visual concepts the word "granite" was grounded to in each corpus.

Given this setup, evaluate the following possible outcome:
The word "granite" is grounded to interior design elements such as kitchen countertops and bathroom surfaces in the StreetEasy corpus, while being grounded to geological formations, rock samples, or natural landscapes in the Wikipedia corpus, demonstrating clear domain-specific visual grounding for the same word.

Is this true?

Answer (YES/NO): YES